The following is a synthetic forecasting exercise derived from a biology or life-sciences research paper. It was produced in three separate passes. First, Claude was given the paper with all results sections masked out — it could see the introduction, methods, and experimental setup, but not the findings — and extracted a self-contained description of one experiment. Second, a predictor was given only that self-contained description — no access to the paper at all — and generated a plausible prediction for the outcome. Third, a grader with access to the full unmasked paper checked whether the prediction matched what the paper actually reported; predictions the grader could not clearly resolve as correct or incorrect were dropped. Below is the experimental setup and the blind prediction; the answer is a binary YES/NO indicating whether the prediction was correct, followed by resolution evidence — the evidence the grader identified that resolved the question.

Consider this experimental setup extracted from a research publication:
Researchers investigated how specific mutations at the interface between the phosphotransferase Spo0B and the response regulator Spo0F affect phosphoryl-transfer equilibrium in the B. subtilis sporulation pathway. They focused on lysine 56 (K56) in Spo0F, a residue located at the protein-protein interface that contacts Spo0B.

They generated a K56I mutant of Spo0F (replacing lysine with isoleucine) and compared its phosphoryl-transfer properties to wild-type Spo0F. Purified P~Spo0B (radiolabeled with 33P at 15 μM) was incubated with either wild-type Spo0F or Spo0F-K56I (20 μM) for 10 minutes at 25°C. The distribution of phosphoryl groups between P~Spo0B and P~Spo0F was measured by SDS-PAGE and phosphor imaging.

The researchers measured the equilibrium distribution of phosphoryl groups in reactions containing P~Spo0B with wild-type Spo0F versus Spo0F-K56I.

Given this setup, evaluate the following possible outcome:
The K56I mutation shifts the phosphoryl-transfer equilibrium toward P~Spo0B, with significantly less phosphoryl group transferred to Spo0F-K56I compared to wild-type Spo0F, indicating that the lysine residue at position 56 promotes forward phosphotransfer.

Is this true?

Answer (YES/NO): NO